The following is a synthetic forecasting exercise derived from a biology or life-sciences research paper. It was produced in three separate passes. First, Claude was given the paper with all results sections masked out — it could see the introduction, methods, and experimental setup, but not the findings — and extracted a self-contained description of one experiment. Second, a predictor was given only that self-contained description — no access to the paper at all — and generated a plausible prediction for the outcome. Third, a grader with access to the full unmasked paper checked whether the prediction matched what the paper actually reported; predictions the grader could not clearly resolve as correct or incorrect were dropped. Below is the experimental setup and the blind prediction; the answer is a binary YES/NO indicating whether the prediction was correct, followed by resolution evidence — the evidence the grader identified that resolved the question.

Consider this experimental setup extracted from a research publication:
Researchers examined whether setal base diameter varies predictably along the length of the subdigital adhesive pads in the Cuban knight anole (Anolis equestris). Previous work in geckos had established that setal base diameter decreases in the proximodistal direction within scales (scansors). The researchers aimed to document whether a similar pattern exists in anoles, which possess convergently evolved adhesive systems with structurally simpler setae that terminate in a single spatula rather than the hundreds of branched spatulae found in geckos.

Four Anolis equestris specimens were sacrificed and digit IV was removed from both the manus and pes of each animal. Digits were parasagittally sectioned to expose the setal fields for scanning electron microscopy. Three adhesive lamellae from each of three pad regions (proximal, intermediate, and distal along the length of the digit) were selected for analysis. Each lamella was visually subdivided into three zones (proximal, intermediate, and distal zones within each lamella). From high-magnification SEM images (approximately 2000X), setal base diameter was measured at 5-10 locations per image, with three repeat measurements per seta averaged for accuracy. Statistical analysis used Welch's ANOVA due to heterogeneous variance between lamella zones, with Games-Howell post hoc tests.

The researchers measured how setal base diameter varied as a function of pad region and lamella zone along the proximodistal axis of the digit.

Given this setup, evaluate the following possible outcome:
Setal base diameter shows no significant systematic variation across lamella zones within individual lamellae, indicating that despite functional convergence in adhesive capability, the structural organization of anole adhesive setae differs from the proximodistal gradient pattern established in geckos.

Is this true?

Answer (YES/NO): NO